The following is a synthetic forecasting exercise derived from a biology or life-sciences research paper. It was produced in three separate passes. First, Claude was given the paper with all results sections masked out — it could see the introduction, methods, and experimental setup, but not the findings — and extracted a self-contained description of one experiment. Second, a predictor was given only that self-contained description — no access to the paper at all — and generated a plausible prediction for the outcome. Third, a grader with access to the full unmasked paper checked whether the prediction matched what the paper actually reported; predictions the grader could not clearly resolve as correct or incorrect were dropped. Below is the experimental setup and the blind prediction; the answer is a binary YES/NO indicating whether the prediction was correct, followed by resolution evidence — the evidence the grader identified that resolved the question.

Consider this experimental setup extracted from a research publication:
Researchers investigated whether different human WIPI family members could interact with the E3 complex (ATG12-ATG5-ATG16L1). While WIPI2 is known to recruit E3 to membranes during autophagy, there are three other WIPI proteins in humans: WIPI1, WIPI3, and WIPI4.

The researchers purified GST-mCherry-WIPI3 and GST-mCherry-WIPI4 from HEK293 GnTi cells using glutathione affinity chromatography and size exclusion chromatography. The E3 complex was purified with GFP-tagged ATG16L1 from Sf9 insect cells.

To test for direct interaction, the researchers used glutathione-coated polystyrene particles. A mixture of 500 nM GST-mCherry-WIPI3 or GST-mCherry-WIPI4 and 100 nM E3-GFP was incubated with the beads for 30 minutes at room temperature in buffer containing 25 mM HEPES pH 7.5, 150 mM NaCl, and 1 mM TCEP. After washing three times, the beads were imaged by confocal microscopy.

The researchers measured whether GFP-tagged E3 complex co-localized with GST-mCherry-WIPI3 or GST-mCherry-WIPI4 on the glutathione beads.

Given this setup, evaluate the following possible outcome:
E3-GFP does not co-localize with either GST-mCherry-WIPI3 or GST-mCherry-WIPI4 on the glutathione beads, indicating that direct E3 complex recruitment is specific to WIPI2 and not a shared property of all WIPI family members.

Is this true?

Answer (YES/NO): NO